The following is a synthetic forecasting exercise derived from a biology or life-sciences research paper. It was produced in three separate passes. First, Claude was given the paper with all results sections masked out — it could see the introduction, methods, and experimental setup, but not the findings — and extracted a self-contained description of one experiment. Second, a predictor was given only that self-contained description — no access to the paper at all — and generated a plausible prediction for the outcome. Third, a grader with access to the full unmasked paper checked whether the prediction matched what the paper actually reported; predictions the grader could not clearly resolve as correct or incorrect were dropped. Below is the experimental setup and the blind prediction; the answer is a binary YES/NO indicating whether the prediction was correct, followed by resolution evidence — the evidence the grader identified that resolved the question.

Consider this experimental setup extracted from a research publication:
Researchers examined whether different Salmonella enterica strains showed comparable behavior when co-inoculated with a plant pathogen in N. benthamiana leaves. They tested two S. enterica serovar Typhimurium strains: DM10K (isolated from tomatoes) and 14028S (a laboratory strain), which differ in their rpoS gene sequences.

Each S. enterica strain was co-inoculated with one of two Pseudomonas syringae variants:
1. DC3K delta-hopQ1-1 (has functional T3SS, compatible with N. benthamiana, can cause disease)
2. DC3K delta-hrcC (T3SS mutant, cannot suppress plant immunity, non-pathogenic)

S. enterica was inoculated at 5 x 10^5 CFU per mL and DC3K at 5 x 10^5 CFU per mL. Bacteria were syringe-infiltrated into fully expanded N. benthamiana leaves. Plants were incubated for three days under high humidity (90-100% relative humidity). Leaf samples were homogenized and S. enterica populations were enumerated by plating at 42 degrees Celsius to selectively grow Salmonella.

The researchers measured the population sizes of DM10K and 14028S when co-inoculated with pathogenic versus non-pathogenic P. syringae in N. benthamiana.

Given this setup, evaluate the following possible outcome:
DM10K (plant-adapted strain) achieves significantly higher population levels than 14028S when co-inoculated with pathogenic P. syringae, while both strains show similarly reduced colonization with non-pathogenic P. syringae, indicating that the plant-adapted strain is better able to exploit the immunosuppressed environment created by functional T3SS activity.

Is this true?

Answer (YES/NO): NO